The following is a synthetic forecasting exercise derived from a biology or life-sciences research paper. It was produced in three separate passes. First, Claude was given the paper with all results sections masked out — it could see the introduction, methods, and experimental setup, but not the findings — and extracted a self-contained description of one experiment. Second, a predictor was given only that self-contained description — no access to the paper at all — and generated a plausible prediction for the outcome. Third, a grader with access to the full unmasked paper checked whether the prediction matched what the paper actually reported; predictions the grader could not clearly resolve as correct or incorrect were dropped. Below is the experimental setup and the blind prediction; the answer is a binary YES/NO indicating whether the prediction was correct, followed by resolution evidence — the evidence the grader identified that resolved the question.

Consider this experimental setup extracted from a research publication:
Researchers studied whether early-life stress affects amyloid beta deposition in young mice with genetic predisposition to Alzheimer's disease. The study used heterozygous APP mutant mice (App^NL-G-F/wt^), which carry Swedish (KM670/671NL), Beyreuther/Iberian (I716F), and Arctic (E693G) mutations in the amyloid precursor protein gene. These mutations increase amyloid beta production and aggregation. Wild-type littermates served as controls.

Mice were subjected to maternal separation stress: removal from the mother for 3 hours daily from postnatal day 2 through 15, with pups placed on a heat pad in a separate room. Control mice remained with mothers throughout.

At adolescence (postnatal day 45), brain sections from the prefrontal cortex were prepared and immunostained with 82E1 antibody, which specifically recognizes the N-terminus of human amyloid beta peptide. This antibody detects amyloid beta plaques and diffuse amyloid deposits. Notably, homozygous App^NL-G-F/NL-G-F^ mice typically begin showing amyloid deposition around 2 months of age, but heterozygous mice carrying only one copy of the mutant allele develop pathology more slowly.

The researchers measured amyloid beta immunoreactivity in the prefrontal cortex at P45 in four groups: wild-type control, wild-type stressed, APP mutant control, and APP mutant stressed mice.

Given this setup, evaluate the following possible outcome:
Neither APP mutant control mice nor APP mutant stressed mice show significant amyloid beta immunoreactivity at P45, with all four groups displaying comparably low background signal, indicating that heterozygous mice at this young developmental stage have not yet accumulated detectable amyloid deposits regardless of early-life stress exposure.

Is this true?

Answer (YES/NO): YES